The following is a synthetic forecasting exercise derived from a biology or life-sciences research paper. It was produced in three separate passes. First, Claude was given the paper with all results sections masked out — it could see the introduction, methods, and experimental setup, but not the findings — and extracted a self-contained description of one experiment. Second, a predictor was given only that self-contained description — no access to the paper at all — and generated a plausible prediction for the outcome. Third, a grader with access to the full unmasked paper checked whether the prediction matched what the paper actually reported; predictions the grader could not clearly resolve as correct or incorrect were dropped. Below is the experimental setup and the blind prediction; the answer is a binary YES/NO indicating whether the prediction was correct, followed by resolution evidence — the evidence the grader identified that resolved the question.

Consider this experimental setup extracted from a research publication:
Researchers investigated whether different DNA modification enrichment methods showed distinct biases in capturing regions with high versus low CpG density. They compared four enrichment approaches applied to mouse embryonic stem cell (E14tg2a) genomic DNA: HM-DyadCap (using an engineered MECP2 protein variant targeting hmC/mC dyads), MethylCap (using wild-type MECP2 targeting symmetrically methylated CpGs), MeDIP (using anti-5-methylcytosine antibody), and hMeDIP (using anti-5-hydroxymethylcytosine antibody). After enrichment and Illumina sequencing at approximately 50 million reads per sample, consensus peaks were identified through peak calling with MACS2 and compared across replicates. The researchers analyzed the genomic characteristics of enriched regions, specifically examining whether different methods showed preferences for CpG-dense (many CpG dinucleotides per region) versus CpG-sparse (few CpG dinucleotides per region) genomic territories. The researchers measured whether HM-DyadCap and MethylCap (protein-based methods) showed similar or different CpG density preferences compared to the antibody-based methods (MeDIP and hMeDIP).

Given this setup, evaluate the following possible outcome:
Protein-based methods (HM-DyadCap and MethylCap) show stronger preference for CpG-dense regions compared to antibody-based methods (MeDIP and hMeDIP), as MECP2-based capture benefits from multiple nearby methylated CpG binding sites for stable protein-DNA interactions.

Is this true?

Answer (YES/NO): YES